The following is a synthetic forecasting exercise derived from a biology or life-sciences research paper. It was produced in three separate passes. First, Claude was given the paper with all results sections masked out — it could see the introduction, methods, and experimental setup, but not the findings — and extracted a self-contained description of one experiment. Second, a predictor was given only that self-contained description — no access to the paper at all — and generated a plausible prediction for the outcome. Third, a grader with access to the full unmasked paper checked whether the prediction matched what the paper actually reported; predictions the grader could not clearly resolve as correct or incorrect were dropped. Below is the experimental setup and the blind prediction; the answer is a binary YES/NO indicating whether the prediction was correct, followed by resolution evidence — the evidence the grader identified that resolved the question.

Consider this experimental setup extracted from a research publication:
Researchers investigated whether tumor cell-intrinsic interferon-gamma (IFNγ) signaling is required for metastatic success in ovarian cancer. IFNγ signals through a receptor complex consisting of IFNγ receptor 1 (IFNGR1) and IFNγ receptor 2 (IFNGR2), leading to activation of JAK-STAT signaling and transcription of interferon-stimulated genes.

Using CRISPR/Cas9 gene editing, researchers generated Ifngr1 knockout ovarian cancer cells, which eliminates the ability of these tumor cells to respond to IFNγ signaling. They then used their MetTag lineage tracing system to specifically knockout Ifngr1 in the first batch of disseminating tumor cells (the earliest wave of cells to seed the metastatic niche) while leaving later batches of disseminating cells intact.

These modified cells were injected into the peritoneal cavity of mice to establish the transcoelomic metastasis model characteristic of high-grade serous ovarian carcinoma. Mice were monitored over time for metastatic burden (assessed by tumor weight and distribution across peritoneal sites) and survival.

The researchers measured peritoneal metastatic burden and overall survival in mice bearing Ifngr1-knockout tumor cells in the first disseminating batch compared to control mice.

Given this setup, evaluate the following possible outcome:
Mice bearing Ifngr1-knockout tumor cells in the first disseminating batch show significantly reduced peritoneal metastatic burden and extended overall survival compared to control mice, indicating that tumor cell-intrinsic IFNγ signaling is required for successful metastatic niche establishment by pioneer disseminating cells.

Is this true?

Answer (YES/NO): YES